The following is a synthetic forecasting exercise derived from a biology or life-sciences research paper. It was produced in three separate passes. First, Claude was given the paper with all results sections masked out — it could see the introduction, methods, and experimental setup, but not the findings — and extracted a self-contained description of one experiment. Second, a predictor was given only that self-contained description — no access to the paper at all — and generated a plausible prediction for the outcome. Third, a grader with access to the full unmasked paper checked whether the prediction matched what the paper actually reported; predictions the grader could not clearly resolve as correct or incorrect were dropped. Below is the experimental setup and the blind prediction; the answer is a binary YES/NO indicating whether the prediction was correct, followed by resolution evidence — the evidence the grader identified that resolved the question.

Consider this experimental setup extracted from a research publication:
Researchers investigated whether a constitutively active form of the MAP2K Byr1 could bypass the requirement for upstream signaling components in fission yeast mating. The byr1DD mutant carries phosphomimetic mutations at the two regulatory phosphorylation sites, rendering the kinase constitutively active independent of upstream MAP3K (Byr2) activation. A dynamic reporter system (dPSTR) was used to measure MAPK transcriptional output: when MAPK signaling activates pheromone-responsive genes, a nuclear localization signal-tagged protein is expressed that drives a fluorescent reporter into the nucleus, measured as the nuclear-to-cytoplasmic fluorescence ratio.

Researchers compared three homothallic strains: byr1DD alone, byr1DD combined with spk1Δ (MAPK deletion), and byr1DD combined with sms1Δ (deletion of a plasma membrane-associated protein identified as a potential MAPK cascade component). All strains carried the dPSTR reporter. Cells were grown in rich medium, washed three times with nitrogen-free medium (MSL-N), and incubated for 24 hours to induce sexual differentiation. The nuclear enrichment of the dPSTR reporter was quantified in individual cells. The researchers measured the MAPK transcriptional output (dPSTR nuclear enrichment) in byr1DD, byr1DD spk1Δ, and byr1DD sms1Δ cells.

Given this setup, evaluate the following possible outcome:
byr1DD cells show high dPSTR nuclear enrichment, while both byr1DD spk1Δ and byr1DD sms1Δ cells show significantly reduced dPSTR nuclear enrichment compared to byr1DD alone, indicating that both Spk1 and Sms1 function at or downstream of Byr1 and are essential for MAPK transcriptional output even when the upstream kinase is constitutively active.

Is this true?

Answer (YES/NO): NO